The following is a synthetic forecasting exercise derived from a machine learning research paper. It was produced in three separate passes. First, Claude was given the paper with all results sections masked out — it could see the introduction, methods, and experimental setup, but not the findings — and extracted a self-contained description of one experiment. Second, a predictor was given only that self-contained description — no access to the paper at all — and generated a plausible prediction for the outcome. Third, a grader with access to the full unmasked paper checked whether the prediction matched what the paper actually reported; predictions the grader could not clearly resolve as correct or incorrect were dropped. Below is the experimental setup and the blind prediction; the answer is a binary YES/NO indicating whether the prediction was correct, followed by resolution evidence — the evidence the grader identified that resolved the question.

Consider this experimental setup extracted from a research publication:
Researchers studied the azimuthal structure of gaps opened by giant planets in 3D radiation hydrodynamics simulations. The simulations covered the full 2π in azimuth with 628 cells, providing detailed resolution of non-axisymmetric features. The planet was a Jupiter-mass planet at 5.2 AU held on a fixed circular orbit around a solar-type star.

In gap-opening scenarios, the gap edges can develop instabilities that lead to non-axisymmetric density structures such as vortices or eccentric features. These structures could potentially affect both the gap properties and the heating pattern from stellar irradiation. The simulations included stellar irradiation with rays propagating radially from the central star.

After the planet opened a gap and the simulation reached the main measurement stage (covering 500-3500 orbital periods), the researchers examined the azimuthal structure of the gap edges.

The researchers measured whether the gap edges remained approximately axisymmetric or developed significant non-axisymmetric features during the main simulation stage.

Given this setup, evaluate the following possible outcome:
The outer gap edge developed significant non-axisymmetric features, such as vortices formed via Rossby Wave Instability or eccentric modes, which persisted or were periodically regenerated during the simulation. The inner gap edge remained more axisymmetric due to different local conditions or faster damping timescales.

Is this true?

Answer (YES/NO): YES